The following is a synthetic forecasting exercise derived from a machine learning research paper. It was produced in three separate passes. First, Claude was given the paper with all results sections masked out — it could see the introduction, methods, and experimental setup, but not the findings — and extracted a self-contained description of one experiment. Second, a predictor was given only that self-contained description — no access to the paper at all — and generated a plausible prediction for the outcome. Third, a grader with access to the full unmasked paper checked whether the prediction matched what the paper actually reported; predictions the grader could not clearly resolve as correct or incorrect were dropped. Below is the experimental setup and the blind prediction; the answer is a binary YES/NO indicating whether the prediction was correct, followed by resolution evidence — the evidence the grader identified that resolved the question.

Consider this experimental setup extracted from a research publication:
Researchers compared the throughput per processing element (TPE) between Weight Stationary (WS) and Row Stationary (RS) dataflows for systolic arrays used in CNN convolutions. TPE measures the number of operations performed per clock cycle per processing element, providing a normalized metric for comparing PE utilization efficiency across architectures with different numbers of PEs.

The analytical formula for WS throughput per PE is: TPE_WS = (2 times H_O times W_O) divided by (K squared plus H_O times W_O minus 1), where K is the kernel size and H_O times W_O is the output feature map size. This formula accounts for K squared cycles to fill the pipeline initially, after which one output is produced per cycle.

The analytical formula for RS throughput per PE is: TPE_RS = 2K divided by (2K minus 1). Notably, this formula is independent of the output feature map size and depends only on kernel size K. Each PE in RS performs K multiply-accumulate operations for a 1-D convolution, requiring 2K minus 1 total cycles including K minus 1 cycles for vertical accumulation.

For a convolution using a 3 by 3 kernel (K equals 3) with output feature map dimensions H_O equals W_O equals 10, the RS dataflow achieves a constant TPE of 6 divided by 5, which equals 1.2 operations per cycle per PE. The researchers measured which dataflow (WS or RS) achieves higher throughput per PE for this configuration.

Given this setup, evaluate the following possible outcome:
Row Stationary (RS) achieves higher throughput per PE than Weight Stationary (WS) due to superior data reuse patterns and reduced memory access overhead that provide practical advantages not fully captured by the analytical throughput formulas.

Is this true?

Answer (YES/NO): NO